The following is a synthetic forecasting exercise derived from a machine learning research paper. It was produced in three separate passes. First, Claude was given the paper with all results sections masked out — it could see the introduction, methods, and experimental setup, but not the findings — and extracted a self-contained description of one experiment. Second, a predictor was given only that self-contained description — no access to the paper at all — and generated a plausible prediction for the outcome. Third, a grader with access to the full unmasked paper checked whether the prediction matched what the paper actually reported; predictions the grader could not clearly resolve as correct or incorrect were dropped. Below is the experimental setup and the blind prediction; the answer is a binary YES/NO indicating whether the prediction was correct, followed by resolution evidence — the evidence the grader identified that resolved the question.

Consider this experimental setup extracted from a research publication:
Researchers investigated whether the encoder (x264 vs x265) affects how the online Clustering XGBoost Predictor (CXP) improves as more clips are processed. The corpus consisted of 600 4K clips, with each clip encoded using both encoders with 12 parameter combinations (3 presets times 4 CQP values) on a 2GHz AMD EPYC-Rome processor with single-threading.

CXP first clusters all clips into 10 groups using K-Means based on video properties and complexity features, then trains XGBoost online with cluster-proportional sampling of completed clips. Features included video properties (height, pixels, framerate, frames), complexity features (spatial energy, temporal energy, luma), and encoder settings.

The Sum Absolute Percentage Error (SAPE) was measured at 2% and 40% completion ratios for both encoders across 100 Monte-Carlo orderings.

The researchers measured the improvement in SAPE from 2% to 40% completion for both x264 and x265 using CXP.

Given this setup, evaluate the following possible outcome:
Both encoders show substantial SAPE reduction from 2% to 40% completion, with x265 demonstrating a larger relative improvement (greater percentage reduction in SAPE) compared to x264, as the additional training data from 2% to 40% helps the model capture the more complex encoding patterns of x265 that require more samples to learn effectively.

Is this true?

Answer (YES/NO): NO